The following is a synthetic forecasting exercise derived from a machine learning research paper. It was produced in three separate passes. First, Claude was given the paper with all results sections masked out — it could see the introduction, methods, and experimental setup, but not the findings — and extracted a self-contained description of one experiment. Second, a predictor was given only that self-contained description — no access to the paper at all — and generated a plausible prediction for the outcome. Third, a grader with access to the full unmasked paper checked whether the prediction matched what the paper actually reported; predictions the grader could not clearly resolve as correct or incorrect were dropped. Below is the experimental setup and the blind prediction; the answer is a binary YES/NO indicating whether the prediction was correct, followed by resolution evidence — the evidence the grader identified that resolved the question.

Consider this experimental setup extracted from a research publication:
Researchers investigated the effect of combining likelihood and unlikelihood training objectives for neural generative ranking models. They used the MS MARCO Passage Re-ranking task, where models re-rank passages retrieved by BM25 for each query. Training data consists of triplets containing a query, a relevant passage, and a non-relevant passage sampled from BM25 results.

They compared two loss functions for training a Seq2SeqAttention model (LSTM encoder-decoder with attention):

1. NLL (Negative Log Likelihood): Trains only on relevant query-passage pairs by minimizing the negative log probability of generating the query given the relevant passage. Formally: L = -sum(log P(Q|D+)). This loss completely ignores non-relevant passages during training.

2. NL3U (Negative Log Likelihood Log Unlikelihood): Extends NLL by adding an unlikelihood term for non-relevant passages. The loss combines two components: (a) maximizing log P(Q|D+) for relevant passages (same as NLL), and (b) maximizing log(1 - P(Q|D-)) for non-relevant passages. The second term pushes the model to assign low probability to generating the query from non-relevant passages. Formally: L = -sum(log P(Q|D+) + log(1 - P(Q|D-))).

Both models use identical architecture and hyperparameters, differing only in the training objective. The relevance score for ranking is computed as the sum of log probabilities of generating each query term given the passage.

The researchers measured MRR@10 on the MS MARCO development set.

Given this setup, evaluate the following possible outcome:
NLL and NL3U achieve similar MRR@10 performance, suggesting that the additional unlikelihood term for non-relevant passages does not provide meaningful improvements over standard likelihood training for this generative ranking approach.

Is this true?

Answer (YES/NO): YES